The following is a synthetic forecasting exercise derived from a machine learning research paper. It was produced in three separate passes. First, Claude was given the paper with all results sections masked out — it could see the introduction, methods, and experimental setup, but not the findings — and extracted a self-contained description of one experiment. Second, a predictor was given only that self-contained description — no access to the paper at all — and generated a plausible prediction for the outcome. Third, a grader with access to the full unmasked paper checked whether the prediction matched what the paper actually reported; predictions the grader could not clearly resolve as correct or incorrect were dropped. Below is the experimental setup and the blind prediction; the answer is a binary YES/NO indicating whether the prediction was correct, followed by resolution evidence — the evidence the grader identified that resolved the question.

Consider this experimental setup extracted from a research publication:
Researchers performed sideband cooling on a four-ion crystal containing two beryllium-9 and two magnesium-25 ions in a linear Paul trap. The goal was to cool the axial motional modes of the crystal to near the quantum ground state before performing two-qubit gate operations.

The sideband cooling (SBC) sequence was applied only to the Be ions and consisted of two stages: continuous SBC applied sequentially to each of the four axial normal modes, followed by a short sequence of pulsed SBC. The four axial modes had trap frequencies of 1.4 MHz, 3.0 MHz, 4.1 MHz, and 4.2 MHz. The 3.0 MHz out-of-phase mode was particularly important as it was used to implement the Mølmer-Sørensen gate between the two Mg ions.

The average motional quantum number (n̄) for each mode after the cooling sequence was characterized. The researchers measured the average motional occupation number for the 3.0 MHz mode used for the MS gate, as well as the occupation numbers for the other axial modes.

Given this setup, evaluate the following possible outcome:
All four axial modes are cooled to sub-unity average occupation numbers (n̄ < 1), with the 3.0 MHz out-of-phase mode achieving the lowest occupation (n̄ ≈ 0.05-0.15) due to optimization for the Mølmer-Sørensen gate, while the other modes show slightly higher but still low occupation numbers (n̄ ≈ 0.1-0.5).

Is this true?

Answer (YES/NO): NO